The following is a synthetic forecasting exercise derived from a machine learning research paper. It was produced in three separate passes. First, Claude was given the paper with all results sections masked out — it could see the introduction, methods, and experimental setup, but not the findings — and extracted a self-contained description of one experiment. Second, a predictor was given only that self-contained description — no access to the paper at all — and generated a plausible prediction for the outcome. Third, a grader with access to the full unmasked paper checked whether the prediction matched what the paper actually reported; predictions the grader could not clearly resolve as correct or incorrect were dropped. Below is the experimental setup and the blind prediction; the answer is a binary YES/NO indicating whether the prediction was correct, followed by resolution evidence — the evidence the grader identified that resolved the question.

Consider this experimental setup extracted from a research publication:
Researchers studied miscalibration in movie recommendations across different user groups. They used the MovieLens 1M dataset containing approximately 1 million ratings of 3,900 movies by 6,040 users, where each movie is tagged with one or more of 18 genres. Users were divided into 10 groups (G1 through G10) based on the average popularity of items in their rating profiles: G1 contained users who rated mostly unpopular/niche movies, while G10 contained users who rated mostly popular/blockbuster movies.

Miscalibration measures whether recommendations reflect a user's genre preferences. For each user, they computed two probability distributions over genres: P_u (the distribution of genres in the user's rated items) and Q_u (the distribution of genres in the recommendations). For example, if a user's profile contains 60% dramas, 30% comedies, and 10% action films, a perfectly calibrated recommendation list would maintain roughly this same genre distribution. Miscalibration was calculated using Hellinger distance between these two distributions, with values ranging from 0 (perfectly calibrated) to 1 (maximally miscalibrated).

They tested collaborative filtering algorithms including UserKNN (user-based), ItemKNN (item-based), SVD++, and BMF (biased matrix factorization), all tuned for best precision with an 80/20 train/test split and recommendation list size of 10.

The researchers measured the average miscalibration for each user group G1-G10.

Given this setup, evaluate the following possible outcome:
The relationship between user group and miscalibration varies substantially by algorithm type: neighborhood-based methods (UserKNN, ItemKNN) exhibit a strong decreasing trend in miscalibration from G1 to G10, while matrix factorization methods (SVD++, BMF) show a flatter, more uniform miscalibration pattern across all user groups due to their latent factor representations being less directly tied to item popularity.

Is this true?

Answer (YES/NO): NO